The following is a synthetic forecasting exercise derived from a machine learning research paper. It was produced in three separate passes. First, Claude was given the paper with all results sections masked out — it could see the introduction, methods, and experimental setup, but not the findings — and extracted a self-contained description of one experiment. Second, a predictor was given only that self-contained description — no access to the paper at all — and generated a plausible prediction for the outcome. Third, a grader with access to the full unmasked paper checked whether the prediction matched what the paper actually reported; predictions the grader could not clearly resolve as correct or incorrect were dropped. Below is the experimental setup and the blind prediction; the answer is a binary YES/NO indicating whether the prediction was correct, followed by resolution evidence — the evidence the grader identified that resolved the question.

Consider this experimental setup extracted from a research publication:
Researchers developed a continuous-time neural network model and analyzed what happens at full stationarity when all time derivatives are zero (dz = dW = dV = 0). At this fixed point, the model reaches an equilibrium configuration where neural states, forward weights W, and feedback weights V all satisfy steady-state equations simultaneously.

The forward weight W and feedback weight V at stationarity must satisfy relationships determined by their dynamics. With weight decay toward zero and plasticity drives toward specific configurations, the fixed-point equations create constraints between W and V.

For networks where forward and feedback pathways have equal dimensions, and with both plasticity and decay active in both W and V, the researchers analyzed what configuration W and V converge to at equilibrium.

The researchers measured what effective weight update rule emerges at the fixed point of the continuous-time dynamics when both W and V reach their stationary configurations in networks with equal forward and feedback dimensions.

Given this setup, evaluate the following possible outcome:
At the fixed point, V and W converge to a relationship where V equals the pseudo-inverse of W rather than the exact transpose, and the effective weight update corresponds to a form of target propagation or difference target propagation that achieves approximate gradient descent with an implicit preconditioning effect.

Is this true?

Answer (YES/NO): NO